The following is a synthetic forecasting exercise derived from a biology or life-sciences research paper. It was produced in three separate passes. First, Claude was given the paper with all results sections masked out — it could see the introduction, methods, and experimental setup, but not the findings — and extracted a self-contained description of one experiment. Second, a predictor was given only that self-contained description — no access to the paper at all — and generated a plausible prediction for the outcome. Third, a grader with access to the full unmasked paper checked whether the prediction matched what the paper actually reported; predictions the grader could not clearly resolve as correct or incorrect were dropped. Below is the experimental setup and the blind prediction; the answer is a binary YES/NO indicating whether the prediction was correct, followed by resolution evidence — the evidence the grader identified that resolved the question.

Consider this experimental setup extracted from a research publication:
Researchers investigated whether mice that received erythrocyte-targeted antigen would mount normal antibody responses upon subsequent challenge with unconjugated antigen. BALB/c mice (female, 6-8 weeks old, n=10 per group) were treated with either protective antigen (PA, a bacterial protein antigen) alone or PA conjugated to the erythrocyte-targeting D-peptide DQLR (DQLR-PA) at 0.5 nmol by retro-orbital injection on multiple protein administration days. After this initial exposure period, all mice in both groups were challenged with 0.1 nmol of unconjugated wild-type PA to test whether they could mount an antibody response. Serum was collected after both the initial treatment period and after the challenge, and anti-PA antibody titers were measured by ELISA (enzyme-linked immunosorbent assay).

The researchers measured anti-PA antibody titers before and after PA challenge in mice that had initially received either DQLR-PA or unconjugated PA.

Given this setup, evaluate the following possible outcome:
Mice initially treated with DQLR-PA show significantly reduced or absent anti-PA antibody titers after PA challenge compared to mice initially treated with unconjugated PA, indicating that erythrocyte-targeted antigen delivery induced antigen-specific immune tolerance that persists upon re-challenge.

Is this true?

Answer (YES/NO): YES